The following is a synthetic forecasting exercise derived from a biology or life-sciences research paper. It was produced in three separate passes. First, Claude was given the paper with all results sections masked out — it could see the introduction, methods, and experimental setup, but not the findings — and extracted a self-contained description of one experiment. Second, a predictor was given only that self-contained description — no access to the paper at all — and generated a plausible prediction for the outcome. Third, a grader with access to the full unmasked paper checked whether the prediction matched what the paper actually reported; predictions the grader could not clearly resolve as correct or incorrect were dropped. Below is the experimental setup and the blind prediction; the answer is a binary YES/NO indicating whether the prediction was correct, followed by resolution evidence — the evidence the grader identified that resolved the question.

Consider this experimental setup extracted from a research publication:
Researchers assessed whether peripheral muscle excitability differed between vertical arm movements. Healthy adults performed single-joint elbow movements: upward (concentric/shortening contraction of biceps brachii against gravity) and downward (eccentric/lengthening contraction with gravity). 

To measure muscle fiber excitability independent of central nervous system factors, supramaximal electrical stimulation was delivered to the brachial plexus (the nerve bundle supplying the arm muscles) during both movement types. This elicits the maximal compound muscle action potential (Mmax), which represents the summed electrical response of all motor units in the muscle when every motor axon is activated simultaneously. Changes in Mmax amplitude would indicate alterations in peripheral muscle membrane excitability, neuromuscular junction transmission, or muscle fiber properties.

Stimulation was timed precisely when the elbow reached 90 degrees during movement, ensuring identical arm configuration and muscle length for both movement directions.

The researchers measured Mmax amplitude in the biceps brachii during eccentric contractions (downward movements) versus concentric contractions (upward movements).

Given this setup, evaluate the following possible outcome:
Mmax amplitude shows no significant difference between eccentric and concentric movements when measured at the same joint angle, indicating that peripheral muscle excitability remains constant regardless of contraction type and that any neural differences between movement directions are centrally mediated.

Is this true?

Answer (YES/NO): YES